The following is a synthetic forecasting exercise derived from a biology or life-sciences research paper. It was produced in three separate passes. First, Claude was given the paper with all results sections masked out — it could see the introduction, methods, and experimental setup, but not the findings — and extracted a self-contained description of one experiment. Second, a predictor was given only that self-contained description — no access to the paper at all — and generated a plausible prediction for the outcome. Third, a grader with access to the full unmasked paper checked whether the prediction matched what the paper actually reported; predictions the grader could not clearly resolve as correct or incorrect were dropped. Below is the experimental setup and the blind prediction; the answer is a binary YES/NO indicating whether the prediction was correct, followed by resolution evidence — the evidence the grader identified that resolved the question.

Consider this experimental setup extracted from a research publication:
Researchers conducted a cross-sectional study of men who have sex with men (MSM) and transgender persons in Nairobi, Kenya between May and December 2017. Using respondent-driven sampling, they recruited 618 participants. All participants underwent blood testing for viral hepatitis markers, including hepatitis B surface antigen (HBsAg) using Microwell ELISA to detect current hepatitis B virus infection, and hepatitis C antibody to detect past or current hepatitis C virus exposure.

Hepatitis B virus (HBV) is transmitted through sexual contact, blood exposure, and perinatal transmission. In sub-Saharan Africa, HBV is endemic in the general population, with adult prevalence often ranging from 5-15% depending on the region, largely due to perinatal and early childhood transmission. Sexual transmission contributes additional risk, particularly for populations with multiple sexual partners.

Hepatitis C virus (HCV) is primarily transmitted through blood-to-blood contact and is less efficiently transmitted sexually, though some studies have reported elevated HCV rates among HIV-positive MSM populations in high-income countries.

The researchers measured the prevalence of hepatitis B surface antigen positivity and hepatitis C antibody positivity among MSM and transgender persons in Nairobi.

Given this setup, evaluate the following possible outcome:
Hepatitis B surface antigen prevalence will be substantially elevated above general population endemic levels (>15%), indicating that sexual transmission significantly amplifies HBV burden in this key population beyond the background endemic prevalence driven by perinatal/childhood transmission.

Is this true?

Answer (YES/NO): NO